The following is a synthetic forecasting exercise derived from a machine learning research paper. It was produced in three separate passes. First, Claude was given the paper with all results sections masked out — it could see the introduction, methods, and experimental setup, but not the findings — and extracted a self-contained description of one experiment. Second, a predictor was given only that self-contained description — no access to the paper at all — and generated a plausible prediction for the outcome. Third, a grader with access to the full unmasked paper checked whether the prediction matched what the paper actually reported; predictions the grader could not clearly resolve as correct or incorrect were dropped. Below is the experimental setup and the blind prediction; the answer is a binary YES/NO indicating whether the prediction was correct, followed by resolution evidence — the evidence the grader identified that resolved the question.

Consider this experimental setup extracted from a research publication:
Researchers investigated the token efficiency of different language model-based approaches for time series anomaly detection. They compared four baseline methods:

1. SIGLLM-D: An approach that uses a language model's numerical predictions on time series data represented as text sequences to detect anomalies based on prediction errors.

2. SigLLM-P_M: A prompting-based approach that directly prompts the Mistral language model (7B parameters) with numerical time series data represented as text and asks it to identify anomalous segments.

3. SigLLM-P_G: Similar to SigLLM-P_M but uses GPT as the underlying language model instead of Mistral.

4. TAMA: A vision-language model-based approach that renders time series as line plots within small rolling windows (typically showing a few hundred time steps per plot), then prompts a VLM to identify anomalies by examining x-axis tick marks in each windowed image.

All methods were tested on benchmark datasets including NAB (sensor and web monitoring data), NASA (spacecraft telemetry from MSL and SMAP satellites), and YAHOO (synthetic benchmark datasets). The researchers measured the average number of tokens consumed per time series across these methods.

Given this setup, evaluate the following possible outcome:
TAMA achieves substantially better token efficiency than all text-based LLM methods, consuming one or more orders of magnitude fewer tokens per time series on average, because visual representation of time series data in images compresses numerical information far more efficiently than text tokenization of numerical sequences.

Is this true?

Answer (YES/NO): NO